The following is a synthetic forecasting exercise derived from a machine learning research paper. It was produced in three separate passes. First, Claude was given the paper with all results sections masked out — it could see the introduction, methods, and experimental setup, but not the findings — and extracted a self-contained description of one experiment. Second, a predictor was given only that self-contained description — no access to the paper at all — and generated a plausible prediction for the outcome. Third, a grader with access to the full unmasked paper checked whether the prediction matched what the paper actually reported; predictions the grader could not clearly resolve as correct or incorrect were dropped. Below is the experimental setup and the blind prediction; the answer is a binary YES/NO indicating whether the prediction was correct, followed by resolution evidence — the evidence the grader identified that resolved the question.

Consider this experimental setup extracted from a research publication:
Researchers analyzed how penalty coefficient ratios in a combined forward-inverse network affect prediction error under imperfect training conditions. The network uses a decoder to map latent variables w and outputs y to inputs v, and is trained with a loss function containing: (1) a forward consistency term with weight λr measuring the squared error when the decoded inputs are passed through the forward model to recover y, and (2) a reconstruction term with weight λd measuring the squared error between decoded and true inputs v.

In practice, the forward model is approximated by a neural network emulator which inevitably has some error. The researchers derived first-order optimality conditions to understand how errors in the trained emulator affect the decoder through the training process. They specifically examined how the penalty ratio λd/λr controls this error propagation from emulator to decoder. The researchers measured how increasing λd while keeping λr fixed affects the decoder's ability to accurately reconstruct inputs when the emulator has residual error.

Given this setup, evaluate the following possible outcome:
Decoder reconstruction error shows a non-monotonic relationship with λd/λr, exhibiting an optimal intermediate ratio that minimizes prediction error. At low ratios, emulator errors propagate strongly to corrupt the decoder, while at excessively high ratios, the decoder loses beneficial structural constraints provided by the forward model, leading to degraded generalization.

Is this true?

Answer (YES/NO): NO